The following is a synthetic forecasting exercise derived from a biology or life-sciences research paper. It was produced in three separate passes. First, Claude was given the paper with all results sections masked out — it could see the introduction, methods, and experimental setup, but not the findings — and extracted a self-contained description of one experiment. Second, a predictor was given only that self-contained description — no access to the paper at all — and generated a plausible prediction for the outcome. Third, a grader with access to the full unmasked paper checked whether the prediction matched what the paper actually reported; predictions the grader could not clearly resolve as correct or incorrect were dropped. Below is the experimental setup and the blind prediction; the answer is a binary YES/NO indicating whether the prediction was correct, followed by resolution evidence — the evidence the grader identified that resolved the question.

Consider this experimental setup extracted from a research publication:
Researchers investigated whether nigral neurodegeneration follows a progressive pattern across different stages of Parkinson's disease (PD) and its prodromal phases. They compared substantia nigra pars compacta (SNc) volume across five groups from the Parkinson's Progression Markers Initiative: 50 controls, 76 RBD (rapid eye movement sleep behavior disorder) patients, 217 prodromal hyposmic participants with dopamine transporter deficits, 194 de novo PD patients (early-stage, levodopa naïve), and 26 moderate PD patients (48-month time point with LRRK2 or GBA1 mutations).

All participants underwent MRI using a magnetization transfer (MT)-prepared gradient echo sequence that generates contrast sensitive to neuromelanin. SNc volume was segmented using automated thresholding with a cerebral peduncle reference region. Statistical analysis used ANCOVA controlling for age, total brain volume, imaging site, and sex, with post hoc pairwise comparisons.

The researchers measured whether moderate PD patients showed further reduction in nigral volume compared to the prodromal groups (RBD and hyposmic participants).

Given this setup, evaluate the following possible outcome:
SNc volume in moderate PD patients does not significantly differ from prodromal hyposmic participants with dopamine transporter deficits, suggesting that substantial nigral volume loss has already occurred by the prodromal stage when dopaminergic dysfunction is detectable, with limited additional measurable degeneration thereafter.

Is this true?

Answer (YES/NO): NO